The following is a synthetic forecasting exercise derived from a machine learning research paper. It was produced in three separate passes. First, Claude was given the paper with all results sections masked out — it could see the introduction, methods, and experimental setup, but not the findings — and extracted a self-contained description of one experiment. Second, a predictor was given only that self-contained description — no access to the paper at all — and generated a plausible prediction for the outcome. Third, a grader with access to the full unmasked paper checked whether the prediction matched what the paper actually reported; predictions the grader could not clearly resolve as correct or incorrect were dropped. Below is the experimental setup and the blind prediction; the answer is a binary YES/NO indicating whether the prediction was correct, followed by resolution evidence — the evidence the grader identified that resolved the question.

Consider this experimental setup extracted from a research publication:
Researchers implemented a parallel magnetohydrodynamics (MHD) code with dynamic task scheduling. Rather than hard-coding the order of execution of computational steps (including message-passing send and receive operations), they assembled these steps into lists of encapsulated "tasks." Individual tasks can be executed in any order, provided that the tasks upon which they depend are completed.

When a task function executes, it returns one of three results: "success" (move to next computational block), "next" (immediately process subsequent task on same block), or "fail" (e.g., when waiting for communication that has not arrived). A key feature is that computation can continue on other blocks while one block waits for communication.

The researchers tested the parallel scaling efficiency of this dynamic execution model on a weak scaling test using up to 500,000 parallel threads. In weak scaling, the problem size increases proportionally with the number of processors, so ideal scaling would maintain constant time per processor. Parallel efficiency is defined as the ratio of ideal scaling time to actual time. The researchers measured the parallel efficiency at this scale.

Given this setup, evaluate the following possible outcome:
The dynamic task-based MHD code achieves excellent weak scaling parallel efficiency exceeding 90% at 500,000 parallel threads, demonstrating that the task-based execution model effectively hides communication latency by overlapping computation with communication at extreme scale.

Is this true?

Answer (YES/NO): NO